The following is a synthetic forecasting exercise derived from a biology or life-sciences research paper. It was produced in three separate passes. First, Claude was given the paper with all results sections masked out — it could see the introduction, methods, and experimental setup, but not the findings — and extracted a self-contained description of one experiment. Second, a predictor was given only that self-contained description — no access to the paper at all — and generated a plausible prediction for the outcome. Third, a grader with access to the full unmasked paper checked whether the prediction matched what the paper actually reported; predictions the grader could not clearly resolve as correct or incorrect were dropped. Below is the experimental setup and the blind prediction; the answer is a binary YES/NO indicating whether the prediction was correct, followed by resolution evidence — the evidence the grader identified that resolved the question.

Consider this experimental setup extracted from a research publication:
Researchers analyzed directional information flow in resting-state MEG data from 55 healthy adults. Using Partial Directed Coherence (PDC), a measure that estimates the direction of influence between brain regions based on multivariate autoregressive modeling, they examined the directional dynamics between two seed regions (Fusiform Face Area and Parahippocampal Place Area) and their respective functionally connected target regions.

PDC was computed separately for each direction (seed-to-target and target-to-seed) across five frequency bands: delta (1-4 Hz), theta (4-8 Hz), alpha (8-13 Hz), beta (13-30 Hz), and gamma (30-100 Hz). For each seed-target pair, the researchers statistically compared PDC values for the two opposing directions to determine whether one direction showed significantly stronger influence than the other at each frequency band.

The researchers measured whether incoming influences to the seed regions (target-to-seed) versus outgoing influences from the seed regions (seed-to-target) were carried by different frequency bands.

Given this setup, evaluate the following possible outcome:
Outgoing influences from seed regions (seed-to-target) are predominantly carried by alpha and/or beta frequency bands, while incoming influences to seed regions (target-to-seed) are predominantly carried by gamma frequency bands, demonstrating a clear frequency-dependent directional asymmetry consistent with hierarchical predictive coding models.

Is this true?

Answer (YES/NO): NO